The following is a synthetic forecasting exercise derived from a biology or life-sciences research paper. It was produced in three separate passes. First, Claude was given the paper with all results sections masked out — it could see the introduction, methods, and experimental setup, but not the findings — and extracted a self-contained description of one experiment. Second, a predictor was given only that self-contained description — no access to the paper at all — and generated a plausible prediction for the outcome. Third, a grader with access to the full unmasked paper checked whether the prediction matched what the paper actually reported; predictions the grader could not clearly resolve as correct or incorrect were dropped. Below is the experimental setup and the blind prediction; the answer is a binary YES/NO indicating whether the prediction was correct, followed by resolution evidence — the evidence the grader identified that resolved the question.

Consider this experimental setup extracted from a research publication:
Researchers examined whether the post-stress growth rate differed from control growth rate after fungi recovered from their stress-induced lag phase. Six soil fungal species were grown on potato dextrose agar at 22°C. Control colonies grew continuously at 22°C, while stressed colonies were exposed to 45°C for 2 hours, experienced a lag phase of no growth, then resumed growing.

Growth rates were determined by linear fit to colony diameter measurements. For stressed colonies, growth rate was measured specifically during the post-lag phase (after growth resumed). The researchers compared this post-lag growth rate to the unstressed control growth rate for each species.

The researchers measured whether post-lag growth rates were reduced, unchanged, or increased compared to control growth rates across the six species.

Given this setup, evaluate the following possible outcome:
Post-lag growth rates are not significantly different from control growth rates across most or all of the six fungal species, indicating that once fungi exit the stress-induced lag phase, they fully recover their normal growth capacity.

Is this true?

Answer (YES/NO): YES